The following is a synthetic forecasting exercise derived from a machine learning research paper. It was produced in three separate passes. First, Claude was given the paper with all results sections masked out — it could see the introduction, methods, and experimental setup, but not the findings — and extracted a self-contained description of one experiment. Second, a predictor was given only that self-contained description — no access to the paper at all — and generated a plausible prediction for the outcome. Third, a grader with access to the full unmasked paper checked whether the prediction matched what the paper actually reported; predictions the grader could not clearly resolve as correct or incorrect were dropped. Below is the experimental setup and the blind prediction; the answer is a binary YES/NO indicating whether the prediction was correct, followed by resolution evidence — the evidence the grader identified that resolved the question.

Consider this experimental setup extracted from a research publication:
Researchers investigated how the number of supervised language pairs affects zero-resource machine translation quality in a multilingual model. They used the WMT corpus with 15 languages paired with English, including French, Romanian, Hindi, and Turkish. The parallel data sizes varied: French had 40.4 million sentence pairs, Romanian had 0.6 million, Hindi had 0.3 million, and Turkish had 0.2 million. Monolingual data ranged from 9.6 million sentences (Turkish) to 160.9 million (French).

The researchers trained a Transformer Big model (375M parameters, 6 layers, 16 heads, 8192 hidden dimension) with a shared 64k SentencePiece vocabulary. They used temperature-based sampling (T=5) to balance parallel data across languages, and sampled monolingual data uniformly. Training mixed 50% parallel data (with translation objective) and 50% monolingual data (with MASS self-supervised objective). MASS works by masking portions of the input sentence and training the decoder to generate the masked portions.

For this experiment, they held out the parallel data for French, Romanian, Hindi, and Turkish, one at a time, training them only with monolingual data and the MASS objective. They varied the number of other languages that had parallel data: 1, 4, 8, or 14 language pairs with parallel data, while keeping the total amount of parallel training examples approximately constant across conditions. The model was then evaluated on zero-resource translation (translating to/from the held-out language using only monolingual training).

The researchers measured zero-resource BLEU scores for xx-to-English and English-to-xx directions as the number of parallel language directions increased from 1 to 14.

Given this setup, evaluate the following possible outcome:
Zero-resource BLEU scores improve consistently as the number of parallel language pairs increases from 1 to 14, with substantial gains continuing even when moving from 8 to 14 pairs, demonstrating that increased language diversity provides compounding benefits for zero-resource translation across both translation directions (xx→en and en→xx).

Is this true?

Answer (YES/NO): NO